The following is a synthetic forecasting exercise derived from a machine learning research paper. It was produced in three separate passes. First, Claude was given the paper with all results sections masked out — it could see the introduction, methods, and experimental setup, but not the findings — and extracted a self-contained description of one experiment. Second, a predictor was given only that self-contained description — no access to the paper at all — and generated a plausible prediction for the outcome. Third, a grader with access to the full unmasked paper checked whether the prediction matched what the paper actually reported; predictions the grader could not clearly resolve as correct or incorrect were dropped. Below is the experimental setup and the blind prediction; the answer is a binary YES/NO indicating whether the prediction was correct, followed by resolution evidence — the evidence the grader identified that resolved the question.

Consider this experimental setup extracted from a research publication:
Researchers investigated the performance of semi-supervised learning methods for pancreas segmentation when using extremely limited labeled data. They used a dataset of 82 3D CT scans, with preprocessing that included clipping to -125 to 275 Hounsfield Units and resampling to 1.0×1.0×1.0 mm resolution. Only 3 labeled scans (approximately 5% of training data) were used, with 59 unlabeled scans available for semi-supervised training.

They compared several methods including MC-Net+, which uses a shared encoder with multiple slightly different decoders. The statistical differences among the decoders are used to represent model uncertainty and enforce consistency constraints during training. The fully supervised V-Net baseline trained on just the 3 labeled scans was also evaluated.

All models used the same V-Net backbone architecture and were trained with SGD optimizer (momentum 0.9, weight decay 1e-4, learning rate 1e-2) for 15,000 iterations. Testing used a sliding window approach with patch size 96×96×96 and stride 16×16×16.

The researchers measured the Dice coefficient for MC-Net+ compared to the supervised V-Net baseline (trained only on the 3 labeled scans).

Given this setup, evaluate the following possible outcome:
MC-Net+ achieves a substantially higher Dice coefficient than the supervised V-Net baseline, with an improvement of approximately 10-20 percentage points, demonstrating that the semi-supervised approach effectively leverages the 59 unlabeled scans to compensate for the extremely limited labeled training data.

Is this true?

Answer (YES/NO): NO